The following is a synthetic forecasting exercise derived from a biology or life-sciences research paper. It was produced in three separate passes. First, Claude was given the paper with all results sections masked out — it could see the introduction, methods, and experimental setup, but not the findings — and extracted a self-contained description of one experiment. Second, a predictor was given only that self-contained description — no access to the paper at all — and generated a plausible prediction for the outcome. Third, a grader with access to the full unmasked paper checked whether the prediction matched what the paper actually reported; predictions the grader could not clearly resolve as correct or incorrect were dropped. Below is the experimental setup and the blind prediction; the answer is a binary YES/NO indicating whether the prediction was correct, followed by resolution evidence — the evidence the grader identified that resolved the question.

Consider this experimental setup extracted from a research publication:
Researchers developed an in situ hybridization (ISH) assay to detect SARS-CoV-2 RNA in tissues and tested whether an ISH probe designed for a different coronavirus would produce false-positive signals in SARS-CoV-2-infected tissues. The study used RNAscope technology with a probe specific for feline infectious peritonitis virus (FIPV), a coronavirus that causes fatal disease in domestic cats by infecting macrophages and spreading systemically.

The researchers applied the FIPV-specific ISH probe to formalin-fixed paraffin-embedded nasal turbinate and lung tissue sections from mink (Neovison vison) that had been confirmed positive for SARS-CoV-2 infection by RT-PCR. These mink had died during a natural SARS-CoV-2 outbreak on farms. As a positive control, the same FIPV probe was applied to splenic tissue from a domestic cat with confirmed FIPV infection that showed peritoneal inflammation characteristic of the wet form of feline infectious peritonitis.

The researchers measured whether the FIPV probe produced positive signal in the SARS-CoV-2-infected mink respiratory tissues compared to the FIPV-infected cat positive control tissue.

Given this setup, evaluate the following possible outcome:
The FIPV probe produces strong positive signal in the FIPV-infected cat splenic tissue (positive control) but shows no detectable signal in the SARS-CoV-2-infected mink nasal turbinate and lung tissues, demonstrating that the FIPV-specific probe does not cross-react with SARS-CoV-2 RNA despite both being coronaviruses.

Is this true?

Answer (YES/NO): YES